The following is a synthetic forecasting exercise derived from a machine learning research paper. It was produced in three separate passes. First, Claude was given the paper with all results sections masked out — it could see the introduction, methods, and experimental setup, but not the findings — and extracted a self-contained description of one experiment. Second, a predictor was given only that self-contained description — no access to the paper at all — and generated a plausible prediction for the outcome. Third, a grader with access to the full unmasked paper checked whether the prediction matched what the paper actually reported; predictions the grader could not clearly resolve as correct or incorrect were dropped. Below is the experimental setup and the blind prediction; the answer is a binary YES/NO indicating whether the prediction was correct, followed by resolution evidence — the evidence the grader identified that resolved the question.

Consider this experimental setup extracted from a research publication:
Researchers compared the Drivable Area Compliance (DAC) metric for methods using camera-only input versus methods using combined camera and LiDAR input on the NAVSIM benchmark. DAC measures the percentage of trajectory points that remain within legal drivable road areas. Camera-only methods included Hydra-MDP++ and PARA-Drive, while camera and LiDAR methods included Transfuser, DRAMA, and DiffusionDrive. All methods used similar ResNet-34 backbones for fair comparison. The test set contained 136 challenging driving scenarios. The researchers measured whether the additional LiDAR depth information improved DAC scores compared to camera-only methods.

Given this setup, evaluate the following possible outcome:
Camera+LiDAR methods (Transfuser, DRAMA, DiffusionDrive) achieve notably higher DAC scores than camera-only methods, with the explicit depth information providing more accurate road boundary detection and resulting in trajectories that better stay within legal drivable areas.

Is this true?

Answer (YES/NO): NO